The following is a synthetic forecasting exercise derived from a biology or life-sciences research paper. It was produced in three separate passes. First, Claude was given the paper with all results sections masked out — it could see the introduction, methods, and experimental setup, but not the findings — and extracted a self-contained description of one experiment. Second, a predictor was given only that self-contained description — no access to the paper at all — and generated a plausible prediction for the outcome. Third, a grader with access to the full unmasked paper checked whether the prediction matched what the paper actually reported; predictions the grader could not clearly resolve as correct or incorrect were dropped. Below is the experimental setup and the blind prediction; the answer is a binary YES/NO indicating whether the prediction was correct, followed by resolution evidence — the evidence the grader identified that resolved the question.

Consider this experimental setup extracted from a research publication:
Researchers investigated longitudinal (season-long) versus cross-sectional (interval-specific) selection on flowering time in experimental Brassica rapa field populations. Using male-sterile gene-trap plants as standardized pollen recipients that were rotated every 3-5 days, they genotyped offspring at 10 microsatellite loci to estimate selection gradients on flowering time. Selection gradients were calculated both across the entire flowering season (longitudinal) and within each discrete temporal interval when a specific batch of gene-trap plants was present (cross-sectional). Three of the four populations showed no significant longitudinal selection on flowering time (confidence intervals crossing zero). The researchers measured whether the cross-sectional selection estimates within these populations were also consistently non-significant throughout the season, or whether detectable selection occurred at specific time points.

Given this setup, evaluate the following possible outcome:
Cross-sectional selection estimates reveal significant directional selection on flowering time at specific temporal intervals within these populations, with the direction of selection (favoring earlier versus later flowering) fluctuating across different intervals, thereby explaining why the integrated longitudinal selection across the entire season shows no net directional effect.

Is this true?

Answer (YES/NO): YES